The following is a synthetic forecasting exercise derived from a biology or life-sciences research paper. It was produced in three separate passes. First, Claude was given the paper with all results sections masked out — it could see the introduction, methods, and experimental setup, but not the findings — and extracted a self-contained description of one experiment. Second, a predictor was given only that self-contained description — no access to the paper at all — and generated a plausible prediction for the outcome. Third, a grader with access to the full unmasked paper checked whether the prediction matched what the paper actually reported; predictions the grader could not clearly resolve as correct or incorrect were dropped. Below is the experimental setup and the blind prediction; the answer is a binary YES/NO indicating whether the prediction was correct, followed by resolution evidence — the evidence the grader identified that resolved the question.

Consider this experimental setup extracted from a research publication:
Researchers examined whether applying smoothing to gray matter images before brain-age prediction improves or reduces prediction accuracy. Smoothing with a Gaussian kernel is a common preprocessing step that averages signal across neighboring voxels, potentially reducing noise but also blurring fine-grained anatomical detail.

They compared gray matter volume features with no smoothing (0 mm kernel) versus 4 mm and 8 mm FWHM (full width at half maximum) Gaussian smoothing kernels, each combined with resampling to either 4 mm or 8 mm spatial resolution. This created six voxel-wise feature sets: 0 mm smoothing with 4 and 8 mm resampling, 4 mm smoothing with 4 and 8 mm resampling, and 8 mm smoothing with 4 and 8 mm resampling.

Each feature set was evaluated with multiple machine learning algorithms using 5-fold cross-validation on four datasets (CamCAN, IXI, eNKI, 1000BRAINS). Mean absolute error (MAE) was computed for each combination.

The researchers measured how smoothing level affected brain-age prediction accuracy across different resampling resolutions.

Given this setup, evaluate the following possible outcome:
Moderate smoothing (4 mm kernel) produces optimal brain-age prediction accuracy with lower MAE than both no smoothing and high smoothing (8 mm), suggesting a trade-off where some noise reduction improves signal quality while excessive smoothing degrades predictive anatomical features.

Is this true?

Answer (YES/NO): YES